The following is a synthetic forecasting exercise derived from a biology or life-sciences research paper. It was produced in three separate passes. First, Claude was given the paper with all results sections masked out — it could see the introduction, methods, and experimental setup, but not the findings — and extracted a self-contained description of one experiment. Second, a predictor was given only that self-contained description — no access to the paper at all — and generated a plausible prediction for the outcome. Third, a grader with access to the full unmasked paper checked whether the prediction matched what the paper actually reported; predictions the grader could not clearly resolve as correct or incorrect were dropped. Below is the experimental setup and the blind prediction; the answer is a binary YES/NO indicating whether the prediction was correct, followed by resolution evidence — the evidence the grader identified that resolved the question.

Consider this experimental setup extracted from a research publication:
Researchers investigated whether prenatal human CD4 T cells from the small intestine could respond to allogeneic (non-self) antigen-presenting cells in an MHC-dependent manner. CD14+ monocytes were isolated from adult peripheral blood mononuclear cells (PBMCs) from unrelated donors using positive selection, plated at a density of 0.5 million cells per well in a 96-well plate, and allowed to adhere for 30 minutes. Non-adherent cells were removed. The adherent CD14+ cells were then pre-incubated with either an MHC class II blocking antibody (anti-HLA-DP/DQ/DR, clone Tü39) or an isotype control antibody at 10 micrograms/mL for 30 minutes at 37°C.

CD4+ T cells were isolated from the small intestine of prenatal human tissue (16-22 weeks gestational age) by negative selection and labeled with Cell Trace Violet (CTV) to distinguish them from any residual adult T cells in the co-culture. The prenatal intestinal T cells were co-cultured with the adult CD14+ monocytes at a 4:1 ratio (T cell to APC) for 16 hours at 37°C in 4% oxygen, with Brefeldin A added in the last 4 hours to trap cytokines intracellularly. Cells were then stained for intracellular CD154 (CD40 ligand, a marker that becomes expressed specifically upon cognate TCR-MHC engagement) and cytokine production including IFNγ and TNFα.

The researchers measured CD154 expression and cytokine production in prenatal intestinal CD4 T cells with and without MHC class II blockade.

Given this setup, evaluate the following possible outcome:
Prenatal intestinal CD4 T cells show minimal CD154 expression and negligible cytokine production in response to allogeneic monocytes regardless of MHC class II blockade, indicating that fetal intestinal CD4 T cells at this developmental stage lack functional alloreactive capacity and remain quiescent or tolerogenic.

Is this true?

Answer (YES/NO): NO